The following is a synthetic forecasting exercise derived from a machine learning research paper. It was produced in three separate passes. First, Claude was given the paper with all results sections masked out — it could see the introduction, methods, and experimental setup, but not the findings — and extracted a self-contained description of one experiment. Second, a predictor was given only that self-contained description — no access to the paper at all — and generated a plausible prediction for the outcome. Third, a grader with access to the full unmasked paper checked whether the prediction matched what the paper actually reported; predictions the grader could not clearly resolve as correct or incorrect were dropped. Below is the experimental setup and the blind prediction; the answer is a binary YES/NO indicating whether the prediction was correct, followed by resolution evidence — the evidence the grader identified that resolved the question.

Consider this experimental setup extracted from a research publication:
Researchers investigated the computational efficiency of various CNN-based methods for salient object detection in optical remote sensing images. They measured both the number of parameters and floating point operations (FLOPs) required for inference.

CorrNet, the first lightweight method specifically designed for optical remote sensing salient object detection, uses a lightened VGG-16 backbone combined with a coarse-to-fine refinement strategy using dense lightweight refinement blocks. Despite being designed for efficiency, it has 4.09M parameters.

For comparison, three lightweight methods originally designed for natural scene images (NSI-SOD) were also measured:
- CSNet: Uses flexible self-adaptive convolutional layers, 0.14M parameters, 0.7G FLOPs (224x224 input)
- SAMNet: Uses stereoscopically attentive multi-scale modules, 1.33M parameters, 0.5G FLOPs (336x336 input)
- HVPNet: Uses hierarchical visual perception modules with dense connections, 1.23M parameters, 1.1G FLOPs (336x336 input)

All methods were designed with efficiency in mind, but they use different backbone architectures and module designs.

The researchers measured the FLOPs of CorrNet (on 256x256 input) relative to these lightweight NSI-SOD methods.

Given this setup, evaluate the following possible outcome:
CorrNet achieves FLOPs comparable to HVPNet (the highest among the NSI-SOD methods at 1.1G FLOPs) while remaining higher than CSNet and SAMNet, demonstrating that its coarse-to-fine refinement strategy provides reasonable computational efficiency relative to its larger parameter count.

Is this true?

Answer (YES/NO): NO